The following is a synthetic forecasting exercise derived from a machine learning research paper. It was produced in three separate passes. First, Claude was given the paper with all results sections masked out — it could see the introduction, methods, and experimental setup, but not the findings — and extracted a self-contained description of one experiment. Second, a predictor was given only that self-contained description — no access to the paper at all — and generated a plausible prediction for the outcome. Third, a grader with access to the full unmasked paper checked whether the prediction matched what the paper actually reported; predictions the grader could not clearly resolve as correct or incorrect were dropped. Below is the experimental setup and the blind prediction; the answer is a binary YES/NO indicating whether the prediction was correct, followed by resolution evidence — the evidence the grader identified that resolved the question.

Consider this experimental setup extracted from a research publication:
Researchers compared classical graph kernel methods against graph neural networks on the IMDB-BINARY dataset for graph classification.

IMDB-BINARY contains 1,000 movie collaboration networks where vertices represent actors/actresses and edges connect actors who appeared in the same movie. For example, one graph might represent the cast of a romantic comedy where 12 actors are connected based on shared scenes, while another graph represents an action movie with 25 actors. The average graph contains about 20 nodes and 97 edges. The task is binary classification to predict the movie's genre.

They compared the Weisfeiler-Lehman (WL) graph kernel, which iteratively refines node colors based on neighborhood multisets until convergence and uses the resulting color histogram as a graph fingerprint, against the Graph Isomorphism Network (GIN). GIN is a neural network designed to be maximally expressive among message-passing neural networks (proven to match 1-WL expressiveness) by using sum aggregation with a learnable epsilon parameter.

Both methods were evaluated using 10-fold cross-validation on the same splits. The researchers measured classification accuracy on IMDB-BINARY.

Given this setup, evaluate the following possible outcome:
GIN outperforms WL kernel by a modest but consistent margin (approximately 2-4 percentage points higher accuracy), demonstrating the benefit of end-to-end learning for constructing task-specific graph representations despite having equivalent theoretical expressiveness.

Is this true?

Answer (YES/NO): NO